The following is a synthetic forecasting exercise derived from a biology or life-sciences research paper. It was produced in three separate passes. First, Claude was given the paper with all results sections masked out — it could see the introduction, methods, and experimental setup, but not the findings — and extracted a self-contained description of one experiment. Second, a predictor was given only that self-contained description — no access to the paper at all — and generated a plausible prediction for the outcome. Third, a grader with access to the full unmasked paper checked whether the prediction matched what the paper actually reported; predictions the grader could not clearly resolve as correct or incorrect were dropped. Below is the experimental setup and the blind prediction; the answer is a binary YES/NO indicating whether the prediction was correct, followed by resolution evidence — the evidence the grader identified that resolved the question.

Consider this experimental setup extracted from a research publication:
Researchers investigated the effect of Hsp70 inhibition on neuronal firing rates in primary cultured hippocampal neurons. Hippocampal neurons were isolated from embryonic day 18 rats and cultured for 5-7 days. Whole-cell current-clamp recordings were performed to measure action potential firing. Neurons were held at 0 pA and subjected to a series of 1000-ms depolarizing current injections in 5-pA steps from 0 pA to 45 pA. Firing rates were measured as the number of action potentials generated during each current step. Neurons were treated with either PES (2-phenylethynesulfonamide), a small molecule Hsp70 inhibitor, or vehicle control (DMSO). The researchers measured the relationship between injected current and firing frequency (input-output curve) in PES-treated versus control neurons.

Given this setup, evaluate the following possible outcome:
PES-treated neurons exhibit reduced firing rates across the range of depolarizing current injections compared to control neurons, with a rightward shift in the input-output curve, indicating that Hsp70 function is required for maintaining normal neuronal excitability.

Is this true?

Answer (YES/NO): NO